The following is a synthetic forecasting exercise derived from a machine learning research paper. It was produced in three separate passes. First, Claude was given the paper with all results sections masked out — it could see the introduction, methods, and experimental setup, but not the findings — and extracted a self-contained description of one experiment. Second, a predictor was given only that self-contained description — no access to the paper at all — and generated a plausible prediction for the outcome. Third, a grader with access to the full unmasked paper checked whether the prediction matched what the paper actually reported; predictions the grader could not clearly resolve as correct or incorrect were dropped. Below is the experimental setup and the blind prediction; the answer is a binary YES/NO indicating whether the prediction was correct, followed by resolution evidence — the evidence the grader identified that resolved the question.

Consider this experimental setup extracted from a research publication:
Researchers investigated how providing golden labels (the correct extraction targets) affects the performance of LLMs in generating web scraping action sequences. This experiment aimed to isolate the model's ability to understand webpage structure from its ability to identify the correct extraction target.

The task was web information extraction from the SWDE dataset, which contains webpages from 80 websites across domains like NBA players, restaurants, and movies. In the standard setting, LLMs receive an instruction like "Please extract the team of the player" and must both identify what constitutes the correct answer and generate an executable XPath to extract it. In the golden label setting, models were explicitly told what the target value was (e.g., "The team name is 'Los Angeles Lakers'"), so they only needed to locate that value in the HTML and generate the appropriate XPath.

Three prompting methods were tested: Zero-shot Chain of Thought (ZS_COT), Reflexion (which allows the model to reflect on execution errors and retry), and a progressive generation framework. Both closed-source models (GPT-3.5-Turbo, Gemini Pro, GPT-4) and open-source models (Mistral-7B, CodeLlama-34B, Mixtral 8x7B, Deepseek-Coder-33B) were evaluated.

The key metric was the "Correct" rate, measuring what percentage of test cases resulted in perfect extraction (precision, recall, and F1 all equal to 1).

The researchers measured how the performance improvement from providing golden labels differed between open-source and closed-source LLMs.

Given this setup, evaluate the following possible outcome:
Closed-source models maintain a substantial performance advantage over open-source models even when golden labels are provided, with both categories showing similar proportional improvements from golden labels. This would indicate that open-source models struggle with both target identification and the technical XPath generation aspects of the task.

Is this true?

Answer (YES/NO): NO